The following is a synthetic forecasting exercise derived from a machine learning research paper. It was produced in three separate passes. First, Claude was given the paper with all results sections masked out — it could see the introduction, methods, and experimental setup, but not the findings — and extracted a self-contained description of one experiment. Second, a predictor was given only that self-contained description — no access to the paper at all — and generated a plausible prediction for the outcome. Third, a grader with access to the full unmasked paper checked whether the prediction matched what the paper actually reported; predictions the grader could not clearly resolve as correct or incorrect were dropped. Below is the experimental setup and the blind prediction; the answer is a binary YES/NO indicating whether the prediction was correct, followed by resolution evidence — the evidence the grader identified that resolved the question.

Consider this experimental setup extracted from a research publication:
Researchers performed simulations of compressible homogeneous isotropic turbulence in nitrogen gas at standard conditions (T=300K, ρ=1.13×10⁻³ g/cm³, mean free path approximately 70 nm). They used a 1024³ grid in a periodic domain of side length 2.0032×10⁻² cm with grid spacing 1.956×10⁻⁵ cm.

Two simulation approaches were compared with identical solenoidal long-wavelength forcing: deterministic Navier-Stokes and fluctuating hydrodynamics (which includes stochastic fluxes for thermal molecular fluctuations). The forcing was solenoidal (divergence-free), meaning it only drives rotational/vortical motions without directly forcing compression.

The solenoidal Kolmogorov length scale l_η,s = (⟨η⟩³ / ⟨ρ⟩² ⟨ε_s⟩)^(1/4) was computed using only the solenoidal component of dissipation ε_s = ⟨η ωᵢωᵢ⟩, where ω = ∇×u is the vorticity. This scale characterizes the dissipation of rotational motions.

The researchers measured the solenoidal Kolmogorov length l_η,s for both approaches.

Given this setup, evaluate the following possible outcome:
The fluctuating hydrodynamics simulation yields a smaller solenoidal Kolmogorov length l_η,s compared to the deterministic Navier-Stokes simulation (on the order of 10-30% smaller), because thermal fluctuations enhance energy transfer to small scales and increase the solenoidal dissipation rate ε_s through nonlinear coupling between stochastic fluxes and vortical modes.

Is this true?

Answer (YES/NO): YES